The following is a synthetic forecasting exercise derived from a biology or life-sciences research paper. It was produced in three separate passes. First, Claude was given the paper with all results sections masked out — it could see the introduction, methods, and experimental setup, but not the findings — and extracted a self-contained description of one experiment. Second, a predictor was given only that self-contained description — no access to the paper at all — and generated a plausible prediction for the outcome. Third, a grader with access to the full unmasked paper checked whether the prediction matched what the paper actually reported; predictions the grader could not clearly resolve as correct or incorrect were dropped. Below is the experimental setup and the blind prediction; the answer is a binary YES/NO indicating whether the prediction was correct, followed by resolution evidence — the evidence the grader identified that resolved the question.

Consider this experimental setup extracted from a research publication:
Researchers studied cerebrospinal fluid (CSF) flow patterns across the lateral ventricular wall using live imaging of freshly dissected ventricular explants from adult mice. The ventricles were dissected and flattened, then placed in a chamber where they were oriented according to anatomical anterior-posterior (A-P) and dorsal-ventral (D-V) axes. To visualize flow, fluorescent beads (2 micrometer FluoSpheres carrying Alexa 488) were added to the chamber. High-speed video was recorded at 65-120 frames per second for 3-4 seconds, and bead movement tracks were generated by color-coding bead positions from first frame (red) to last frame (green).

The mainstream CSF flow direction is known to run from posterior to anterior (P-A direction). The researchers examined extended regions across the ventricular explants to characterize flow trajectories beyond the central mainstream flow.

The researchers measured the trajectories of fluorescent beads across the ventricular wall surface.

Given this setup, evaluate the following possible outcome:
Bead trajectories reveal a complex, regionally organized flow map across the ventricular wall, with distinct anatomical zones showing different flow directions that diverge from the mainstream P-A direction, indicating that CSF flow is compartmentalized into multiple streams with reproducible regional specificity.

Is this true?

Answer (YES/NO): YES